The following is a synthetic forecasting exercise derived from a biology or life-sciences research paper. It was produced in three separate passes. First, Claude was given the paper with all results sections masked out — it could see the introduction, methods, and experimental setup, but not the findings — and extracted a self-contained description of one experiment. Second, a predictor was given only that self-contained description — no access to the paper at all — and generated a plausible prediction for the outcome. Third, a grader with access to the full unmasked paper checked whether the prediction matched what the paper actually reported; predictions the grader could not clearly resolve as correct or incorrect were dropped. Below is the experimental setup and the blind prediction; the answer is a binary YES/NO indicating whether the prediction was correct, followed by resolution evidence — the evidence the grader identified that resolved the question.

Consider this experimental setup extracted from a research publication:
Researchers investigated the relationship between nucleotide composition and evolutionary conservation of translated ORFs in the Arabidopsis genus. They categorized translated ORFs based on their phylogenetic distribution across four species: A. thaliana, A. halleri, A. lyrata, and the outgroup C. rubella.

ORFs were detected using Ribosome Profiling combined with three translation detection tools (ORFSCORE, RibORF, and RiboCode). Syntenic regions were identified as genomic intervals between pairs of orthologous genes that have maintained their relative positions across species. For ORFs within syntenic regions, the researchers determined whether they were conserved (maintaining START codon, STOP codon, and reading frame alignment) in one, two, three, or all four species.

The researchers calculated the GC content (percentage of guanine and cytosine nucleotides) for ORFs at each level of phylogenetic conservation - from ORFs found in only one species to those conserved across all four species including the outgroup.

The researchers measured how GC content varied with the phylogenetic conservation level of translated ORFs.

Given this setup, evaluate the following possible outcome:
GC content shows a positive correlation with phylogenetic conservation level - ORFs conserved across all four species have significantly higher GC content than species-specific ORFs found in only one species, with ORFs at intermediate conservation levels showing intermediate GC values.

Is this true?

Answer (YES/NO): YES